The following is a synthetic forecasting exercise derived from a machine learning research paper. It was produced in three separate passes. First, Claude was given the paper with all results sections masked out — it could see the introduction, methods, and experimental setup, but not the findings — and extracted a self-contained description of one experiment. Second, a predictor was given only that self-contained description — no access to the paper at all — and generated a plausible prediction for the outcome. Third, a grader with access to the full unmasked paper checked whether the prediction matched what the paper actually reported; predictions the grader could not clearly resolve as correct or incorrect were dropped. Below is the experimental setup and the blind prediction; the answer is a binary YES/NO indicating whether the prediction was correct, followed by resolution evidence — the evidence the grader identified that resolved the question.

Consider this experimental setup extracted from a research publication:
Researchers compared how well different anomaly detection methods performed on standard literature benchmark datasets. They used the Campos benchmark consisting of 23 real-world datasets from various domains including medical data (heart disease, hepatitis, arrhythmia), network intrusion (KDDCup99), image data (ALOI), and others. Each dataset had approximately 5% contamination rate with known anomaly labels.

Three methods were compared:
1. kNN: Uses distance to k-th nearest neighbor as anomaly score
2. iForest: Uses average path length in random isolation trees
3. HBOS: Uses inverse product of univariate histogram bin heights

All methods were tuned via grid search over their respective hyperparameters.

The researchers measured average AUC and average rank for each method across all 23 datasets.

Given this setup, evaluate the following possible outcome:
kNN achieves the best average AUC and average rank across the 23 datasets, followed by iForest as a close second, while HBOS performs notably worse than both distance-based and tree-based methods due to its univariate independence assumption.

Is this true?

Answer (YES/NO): NO